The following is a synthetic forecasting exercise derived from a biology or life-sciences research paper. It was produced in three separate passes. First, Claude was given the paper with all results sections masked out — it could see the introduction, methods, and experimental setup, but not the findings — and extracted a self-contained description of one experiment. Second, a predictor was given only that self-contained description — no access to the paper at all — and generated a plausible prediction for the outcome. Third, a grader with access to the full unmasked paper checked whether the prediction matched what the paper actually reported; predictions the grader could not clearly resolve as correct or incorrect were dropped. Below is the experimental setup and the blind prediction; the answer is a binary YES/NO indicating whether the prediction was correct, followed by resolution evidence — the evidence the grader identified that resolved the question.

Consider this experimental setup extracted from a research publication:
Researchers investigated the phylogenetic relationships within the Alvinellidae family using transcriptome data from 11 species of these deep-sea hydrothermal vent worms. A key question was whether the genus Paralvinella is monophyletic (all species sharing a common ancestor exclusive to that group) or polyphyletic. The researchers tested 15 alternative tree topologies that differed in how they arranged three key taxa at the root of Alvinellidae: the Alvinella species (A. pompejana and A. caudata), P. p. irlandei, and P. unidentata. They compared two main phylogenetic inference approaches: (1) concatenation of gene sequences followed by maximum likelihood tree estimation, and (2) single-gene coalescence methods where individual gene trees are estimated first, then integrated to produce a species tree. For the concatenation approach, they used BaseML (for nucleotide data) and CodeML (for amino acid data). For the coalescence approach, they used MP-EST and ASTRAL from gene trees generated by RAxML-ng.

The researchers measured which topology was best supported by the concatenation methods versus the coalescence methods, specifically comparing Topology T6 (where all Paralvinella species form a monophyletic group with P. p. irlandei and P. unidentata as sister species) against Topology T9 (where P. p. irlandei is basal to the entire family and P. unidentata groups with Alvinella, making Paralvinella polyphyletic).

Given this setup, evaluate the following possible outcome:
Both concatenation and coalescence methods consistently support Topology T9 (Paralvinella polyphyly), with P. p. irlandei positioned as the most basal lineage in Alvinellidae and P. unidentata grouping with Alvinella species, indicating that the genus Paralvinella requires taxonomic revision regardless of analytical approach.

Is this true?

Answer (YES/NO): NO